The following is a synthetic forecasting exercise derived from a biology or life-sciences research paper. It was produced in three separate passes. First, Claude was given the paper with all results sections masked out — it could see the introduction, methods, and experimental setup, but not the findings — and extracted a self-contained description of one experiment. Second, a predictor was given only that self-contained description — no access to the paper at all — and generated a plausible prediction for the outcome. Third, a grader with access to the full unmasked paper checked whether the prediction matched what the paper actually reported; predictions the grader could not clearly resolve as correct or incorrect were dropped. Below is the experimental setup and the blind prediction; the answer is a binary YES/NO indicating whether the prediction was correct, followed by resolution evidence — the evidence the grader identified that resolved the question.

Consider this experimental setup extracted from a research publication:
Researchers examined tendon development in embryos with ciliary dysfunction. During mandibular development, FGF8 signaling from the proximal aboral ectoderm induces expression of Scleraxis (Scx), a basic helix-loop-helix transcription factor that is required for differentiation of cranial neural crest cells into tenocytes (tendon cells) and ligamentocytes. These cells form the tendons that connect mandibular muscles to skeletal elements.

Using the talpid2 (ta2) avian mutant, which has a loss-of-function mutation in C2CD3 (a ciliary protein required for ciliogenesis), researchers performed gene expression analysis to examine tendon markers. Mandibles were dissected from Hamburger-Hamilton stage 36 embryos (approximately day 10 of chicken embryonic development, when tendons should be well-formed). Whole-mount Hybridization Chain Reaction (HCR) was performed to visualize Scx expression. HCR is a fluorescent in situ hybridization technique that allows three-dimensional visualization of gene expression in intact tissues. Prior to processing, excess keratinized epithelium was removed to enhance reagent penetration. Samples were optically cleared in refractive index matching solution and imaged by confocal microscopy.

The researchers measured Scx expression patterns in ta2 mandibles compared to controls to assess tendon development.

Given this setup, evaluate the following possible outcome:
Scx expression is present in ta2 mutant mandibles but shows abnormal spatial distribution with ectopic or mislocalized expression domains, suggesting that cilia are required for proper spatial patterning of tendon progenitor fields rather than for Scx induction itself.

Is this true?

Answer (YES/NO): YES